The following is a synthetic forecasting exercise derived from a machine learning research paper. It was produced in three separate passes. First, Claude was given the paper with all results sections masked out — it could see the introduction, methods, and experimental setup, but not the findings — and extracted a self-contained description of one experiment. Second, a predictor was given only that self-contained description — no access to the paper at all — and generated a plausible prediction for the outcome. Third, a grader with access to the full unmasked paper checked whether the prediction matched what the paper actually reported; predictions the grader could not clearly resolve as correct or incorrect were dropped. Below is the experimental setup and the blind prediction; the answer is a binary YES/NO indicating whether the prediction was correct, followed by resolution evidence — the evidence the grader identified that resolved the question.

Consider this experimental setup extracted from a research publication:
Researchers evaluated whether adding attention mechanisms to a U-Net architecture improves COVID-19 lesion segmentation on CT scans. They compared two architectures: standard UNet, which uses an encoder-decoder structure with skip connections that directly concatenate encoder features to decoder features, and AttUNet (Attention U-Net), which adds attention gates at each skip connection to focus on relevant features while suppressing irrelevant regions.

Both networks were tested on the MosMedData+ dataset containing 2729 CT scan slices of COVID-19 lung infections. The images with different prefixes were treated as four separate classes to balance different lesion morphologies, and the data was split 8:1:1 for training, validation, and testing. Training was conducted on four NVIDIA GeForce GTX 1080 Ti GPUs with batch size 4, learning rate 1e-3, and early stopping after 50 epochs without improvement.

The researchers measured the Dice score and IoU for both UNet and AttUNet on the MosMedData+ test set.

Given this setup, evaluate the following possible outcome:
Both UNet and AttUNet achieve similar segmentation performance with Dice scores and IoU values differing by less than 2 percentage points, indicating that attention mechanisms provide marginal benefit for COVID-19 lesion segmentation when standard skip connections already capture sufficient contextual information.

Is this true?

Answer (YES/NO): NO